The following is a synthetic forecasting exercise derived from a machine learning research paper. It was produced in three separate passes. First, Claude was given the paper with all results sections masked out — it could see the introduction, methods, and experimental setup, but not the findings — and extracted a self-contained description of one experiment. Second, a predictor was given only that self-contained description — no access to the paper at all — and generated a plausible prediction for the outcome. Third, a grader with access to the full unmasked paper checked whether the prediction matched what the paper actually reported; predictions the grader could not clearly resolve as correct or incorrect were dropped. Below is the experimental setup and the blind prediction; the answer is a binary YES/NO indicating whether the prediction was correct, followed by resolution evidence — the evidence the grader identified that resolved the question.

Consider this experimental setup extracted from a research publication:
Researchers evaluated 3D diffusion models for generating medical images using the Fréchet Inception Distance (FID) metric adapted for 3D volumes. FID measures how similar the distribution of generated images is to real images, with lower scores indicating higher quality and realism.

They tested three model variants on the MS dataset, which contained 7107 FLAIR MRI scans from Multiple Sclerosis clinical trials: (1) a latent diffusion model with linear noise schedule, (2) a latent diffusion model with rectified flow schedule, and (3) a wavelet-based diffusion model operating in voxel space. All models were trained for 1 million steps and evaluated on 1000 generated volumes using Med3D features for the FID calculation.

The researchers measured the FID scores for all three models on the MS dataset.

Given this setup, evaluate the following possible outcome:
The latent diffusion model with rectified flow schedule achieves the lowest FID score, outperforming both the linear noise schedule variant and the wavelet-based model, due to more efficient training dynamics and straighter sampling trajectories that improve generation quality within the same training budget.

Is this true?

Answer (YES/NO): NO